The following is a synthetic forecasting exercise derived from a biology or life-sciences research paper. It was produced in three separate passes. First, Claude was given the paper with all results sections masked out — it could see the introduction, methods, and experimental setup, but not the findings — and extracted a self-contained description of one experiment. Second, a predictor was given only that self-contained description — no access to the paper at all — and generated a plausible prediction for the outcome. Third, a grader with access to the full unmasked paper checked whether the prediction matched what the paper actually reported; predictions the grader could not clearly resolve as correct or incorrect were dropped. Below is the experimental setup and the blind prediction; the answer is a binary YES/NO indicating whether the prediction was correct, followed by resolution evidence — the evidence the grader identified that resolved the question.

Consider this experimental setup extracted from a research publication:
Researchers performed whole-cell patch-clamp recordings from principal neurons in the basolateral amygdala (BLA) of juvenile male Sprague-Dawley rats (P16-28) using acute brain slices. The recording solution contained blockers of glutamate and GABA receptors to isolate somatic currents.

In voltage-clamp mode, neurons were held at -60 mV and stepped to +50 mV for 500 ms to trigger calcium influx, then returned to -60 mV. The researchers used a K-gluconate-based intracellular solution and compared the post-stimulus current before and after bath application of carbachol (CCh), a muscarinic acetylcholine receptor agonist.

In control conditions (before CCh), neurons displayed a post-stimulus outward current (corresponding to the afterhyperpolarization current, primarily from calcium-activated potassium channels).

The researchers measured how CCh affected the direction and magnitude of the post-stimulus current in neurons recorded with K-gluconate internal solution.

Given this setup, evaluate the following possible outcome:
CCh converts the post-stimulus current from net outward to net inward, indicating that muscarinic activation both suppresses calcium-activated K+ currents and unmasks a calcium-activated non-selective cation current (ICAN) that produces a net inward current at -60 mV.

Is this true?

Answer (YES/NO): YES